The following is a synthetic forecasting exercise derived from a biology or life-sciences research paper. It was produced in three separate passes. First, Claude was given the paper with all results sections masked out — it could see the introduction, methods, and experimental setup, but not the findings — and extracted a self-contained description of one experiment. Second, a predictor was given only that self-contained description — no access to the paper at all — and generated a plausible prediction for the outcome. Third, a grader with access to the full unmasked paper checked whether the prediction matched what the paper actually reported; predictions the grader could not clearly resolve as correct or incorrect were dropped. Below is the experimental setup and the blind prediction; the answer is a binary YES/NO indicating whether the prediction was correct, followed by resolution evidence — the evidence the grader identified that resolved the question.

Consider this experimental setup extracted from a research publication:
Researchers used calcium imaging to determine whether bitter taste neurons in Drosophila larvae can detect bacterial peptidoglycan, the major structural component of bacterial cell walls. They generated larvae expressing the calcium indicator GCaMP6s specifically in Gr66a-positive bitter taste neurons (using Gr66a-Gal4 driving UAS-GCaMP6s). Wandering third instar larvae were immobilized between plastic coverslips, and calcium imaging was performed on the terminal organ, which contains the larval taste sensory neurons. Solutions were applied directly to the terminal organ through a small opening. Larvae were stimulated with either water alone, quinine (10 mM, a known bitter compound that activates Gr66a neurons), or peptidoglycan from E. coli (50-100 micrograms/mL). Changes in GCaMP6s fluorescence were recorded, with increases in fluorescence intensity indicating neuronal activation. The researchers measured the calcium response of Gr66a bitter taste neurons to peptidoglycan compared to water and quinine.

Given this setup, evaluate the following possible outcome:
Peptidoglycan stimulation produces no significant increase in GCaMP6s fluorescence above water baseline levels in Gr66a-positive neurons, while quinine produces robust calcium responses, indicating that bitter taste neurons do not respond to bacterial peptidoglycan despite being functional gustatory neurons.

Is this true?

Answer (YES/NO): NO